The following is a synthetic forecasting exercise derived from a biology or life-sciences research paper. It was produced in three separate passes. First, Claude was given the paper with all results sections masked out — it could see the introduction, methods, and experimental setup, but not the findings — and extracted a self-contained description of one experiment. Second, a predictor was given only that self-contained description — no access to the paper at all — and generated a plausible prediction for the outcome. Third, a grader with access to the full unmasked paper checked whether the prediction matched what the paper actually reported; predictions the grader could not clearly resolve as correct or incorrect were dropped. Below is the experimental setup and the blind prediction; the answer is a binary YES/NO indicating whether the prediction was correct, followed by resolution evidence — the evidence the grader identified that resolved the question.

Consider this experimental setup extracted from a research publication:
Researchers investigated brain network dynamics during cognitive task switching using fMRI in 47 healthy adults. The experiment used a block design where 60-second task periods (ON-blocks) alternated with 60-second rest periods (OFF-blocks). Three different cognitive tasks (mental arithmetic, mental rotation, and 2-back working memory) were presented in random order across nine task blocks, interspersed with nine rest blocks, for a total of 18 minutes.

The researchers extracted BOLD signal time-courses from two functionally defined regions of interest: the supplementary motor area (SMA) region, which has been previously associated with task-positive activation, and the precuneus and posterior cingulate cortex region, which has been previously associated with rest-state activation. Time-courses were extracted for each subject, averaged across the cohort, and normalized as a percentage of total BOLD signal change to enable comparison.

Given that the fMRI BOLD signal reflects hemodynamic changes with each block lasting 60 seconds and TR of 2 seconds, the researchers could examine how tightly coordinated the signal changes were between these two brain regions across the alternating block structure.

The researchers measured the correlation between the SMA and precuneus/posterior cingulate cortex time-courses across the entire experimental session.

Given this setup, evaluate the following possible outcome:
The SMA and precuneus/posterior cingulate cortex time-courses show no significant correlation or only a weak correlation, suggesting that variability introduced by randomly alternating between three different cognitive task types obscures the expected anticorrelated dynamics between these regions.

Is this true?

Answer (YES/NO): NO